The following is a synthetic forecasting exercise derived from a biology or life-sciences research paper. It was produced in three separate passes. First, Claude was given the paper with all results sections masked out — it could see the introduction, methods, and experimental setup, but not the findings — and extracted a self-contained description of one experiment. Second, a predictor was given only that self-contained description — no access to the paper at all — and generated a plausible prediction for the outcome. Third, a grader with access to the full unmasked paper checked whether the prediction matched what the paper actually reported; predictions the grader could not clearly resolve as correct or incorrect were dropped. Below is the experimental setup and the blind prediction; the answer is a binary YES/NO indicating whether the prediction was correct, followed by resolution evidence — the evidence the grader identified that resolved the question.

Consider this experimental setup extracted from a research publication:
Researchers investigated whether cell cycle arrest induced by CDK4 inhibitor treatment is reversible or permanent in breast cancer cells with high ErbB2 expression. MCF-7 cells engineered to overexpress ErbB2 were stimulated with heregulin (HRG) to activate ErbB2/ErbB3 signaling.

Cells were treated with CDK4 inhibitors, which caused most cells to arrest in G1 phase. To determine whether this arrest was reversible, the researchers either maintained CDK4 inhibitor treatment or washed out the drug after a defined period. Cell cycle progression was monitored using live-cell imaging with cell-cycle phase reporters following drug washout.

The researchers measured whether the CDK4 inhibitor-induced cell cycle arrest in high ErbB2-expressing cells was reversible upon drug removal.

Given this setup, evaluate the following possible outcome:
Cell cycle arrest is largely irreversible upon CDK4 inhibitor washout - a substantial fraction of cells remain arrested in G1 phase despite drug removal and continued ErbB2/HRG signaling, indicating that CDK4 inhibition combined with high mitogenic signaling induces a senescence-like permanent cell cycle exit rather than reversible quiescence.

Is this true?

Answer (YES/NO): NO